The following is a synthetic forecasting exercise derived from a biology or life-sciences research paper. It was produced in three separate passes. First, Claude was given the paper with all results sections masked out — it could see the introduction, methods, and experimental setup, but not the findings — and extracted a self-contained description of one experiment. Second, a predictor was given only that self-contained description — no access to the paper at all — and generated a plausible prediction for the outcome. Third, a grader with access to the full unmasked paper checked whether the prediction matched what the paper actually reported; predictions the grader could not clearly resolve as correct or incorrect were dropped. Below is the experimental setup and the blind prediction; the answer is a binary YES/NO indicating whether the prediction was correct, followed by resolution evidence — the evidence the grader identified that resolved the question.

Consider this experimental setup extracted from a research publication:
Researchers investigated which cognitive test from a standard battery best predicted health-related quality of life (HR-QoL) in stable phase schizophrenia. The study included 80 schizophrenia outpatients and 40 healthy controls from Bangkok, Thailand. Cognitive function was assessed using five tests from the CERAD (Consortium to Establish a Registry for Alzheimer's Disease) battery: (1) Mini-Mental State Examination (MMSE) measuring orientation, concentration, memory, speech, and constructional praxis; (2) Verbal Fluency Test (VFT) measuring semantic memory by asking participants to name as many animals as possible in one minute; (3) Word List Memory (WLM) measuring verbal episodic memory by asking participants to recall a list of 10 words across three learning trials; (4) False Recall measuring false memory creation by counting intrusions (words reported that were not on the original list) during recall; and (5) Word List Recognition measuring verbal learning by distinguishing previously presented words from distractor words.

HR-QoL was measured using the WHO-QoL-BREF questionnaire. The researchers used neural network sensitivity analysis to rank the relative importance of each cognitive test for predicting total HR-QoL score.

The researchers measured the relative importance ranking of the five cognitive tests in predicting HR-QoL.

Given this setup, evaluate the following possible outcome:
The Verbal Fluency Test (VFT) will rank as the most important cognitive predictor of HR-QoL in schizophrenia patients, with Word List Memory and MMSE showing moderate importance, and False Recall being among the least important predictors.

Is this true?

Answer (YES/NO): NO